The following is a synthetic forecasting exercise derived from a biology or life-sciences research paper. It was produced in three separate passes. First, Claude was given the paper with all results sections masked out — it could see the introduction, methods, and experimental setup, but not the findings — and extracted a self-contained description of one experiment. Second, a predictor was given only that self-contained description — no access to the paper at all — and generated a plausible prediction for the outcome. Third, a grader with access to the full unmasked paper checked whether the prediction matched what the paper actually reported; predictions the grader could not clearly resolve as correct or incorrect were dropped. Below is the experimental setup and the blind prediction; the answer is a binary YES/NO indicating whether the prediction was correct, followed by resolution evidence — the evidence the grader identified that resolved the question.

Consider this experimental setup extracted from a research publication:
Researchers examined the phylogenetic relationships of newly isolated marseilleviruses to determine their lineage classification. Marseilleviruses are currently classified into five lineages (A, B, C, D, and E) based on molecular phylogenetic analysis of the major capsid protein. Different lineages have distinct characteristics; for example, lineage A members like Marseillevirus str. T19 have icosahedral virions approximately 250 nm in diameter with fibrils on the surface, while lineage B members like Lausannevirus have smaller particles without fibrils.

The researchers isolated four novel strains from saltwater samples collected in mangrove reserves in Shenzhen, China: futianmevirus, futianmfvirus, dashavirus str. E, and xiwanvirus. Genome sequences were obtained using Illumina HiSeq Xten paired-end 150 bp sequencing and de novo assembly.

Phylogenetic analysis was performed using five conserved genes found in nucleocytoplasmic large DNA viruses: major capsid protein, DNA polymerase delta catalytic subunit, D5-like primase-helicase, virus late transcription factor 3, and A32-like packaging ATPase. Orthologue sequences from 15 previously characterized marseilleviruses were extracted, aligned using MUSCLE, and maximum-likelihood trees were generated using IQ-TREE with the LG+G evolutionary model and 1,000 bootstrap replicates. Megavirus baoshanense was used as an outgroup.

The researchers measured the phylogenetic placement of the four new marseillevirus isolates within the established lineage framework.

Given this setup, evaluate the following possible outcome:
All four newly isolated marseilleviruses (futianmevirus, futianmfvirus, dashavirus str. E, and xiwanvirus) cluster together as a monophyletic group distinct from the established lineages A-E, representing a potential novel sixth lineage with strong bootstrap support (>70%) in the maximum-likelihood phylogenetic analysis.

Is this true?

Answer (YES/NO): NO